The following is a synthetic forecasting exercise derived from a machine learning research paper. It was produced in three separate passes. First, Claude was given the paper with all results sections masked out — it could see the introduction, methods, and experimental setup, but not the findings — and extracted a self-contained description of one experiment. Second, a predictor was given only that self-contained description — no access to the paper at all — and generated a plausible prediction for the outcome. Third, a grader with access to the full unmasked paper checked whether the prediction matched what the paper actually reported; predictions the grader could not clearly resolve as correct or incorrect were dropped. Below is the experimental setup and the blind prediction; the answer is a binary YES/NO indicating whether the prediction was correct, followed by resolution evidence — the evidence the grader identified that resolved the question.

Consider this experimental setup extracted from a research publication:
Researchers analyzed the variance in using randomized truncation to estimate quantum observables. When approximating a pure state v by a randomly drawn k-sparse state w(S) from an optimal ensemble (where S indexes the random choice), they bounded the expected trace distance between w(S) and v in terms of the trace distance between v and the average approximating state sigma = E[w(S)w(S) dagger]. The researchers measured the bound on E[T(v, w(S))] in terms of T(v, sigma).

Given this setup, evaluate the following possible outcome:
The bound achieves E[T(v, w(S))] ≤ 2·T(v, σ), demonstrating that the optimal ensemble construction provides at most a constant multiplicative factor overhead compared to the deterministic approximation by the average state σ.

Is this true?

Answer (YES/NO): NO